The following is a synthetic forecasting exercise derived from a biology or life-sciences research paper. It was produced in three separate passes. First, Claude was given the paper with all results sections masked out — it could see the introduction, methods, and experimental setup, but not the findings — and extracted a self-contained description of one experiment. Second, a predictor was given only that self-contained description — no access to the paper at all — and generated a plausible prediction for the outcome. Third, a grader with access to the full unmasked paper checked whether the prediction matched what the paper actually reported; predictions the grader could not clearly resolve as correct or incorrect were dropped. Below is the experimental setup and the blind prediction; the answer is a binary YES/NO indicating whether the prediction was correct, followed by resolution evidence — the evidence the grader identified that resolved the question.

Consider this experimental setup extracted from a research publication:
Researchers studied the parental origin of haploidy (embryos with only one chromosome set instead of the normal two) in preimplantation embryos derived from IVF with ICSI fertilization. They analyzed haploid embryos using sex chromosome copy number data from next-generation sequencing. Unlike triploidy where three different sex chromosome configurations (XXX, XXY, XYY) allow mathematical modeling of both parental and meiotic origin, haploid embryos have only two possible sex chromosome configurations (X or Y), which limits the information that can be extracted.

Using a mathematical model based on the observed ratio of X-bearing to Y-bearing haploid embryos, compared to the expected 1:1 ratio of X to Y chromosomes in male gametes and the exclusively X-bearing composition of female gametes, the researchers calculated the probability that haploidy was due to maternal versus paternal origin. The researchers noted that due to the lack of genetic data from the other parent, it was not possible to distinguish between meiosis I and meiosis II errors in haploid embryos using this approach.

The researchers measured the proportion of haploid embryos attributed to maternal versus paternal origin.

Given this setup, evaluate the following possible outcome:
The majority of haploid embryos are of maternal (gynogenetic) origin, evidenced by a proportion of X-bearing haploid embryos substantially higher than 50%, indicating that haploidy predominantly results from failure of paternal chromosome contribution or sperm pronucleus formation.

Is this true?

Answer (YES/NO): YES